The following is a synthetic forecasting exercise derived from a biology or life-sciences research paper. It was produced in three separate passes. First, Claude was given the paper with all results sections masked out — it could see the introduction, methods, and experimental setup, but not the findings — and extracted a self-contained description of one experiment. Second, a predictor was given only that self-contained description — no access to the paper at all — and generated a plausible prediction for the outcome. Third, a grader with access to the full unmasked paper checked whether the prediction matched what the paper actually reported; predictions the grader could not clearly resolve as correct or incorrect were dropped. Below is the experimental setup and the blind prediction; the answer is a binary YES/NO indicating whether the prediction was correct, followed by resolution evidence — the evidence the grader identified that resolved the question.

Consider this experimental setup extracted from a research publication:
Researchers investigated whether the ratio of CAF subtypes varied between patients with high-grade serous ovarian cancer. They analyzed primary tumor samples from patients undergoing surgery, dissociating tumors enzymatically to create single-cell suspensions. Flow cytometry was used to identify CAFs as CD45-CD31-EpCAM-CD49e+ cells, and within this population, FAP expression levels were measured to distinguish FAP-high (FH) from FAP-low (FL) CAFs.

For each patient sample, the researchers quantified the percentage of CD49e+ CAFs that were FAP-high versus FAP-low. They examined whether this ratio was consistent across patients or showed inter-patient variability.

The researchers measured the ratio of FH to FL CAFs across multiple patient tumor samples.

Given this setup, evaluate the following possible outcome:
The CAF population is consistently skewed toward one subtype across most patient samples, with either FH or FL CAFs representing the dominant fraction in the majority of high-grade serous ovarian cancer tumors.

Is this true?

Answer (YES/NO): NO